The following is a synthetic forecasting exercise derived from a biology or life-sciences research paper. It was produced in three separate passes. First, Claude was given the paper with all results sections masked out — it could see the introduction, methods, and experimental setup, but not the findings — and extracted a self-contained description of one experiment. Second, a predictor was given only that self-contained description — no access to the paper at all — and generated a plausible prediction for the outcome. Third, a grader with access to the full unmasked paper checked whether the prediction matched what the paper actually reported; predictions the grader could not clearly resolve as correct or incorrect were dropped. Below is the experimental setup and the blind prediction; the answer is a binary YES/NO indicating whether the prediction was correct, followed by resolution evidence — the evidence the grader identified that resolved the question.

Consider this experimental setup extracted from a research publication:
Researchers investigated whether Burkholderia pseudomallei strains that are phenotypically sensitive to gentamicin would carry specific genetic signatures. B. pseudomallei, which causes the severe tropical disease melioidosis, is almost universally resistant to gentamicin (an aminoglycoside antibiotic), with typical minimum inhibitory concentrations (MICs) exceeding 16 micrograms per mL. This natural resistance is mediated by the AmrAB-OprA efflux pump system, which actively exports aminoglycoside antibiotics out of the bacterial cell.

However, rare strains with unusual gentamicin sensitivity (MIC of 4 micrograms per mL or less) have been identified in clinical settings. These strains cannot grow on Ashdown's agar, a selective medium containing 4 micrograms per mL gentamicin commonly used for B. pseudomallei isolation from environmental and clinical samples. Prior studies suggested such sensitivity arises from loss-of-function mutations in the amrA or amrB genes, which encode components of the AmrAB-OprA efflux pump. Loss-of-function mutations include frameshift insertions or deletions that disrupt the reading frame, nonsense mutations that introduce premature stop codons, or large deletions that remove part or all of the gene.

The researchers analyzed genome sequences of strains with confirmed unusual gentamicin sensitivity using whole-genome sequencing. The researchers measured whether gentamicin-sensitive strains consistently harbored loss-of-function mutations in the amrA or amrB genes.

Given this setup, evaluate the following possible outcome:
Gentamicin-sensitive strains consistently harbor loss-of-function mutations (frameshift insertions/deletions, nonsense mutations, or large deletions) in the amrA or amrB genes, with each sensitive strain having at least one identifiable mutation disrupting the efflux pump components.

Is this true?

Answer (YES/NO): NO